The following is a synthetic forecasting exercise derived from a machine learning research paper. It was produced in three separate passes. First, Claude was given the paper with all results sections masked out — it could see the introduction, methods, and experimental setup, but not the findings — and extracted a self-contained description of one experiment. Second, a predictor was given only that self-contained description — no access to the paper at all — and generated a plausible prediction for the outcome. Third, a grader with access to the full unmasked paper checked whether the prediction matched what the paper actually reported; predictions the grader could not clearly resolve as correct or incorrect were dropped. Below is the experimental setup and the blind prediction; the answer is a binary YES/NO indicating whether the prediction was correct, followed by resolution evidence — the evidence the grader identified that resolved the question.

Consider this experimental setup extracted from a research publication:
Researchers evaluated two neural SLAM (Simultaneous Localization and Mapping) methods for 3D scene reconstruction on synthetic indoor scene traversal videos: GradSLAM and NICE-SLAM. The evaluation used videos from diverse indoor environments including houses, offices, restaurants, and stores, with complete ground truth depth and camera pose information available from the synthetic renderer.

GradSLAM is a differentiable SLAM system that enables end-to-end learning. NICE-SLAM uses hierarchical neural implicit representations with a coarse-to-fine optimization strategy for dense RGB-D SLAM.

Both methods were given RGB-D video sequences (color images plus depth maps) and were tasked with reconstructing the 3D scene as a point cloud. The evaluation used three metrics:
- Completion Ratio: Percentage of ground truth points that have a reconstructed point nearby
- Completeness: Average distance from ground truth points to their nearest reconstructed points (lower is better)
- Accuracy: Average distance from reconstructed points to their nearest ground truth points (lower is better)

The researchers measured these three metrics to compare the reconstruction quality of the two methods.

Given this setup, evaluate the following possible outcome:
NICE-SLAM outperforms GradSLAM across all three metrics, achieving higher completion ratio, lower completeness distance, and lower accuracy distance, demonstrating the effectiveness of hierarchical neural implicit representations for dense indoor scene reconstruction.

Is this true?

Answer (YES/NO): NO